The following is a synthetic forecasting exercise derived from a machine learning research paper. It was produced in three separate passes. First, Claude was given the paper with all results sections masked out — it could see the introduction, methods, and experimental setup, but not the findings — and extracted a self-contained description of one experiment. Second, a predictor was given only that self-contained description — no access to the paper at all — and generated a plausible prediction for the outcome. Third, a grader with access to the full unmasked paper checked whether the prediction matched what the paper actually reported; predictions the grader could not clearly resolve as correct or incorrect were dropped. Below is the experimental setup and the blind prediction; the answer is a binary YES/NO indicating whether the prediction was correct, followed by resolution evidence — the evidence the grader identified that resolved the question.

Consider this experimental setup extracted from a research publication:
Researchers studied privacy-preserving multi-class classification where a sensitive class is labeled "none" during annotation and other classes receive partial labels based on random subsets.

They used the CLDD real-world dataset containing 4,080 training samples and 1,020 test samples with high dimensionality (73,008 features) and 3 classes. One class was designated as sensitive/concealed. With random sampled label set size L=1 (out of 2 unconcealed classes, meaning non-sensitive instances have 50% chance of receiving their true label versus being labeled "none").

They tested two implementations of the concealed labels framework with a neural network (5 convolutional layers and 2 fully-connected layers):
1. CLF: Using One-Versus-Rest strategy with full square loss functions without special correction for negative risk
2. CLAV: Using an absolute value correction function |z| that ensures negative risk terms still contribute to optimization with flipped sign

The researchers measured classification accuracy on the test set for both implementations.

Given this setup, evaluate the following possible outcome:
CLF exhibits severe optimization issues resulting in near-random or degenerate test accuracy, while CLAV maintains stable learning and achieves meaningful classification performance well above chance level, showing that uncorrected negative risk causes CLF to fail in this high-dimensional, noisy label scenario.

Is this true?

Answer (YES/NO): NO